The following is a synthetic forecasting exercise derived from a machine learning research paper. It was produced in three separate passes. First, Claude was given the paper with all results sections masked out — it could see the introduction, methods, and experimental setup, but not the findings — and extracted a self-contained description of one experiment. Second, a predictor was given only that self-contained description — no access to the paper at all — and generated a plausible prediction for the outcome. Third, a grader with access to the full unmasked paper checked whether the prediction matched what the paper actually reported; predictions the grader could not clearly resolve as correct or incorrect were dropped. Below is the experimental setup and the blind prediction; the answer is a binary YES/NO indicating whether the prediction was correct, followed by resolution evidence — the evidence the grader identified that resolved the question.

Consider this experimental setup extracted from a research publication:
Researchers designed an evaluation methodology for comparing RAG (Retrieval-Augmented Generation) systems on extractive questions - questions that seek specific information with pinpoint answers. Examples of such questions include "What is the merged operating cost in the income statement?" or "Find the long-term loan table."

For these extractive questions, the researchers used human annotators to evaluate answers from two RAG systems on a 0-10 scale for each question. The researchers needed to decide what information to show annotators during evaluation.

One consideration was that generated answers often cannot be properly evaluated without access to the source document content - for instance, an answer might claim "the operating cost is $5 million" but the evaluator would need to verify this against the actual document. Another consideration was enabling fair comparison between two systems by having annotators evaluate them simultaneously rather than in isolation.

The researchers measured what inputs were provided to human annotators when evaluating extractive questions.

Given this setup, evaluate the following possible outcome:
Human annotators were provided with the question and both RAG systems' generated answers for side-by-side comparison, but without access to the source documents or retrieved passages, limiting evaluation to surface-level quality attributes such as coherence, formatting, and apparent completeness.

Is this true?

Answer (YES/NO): NO